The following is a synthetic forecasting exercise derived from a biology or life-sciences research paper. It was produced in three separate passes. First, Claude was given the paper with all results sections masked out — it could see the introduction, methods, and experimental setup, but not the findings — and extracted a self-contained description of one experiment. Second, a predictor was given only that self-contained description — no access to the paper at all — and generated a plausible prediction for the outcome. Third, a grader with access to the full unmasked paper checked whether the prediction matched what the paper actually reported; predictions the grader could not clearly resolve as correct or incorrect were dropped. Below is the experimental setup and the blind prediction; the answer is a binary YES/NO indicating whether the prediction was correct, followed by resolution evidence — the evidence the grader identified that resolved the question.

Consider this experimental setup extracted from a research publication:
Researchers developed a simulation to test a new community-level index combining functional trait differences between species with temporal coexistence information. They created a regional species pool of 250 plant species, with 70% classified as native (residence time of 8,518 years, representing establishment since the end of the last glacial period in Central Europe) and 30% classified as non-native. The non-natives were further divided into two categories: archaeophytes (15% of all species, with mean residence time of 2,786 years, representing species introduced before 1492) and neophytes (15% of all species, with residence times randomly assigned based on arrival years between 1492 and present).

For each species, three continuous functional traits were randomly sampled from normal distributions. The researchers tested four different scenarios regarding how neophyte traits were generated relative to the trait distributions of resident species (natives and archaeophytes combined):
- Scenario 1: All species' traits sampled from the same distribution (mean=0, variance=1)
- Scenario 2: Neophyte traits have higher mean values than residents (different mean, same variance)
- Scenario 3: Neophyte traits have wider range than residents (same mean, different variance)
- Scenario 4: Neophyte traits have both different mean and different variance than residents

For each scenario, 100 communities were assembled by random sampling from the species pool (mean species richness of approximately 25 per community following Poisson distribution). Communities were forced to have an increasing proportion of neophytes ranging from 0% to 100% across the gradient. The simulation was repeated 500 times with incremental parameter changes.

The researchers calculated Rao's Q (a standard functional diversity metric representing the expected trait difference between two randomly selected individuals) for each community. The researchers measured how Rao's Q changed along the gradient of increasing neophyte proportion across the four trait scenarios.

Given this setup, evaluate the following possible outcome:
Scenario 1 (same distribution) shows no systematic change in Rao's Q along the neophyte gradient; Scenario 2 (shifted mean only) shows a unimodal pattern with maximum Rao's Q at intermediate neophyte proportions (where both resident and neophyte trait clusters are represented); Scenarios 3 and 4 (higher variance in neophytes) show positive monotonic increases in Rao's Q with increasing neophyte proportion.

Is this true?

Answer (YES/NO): NO